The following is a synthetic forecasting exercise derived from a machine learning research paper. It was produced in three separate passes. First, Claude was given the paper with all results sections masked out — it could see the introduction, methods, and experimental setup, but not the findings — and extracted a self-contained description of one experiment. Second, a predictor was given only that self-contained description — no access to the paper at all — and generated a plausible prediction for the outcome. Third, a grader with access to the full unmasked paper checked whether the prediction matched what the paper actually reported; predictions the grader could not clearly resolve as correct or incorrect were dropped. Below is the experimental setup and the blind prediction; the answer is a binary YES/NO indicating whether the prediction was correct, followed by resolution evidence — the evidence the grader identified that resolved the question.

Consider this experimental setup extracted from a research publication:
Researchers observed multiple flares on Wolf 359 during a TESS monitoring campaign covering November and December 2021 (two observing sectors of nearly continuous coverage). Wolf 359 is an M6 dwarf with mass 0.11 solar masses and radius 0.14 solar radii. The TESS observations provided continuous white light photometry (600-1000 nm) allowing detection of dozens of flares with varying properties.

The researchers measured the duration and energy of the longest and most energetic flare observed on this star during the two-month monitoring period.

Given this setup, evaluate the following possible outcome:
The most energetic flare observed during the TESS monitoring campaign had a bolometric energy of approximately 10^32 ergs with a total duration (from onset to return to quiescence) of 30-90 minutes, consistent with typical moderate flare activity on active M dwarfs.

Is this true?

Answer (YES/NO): NO